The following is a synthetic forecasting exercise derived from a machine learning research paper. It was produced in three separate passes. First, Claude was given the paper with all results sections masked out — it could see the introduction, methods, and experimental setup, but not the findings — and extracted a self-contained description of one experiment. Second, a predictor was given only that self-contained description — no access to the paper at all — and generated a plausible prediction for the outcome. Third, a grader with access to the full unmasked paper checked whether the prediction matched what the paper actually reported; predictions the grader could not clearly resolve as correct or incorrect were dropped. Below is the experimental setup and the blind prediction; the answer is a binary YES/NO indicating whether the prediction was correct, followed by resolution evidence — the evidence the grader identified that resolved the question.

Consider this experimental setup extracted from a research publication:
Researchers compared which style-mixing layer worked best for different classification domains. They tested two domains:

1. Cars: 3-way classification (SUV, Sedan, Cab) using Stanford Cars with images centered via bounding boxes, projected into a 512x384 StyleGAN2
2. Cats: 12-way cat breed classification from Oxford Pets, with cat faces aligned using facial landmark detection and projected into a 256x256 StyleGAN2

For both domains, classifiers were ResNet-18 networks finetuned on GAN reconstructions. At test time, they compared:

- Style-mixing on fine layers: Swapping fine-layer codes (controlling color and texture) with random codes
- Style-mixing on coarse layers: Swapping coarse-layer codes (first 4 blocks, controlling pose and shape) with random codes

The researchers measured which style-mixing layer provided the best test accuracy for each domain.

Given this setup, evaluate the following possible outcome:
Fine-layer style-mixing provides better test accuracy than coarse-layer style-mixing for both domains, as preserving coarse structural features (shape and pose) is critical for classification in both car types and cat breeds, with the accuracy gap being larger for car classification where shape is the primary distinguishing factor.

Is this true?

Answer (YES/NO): NO